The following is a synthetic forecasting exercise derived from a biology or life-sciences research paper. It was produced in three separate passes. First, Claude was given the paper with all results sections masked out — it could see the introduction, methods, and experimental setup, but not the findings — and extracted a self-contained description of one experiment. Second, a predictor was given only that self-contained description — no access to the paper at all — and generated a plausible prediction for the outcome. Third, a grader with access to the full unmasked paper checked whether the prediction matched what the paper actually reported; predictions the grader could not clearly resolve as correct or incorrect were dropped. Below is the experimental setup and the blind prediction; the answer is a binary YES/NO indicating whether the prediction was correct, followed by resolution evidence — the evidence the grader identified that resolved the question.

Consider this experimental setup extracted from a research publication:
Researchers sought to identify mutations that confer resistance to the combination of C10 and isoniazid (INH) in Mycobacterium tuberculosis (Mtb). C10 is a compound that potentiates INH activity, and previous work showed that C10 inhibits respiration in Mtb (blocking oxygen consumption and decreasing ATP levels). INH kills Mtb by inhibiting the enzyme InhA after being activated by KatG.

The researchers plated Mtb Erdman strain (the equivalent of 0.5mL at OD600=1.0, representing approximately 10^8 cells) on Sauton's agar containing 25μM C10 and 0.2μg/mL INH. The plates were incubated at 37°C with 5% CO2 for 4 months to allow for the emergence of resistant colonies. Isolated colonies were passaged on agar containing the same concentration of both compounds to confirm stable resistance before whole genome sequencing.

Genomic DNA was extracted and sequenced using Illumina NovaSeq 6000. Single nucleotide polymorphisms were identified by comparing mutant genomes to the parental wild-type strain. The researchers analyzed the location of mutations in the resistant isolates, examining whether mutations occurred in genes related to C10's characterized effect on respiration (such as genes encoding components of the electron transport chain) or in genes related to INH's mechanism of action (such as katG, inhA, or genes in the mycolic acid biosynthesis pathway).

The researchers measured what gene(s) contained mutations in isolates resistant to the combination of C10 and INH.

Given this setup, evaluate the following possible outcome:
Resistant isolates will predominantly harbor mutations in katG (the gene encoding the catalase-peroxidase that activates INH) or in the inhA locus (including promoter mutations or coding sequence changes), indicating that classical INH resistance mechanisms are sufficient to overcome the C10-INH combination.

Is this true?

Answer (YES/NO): YES